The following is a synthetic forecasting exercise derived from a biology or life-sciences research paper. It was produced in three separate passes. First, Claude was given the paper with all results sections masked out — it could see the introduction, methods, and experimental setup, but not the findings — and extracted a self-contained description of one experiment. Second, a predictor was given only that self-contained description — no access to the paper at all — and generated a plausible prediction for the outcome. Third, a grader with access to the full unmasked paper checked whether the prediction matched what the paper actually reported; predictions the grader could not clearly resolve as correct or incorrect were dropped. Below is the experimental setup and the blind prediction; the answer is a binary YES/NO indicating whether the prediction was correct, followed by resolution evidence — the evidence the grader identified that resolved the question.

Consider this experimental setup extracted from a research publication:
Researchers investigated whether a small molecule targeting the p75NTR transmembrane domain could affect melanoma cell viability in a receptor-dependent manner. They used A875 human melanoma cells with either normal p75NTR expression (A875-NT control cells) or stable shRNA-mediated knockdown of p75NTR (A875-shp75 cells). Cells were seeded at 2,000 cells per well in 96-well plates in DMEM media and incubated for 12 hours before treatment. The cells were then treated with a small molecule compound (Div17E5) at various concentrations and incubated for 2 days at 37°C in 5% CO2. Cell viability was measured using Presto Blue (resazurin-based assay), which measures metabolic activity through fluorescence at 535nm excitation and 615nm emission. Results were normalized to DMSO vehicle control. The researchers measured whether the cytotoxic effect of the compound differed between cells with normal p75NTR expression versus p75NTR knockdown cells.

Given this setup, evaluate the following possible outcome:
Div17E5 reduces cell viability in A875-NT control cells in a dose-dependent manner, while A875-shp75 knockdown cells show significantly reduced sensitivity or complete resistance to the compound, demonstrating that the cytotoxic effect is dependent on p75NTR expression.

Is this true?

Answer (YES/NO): YES